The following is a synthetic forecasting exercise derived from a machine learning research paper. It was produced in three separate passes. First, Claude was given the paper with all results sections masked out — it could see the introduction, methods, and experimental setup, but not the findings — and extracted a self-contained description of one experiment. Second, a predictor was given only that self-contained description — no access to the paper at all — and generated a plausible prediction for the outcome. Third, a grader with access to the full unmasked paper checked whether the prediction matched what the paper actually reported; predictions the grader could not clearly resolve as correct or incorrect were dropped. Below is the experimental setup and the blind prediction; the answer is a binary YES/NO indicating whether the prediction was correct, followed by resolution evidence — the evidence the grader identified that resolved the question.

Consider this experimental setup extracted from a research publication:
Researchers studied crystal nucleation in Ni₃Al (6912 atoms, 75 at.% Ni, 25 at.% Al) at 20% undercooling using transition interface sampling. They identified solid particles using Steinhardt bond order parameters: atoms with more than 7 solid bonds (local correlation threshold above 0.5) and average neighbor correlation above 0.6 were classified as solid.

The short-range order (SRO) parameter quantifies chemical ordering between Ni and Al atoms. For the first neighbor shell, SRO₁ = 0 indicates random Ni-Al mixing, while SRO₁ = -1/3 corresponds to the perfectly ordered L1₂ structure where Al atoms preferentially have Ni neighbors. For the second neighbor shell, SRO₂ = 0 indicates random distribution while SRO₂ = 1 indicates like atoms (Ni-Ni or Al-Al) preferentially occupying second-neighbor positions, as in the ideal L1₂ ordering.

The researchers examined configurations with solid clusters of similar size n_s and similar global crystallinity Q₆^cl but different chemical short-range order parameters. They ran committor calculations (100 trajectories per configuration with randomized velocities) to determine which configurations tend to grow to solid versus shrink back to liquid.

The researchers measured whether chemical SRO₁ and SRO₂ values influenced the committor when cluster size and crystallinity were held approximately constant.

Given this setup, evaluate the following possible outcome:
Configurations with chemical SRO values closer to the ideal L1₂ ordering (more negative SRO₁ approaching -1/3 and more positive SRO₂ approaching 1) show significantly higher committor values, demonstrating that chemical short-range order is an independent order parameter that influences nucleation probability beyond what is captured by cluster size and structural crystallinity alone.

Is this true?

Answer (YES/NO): YES